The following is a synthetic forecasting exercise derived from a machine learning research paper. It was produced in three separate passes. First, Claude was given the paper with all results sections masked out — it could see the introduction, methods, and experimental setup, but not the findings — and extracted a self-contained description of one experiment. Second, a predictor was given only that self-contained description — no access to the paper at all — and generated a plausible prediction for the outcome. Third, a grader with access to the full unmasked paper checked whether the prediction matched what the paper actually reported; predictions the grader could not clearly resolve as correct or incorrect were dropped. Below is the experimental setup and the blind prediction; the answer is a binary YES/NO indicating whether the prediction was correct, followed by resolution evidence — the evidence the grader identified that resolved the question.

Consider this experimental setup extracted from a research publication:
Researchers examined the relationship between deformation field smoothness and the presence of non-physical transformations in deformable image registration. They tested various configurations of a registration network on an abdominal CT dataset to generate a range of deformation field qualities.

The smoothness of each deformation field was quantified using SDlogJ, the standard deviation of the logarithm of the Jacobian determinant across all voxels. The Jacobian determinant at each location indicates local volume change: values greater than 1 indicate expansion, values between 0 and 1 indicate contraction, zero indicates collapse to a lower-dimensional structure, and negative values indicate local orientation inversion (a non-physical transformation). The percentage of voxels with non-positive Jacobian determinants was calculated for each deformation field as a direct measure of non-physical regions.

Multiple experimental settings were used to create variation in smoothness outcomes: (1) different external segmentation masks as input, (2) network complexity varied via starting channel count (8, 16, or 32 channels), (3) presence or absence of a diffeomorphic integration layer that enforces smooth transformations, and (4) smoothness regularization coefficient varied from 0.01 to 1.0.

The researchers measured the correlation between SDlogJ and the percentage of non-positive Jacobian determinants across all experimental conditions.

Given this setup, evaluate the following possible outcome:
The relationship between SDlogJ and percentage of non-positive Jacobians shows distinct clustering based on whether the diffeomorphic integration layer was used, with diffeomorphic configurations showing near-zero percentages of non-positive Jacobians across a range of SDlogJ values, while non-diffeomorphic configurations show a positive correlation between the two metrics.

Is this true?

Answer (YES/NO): NO